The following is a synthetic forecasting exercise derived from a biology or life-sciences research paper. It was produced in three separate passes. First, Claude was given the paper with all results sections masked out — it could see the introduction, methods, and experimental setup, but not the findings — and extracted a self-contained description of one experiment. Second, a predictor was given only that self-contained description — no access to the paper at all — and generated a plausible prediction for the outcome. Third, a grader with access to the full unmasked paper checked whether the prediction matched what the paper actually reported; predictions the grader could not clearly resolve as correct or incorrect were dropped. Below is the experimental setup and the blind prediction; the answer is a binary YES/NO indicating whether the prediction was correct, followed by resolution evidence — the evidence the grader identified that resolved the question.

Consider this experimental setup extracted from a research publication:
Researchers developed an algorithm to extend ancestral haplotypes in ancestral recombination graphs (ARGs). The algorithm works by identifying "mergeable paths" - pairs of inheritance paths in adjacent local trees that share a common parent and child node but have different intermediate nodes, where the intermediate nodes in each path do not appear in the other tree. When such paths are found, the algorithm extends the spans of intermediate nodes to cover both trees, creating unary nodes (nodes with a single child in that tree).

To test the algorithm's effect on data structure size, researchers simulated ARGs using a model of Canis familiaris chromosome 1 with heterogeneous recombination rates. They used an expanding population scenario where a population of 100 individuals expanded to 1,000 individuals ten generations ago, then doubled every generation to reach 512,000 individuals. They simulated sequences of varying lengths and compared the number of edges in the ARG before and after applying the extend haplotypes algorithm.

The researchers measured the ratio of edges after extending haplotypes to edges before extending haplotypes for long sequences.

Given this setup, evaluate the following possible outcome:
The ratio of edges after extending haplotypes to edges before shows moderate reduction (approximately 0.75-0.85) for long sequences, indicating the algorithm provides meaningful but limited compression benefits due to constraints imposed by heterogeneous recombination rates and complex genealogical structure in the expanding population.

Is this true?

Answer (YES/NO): NO